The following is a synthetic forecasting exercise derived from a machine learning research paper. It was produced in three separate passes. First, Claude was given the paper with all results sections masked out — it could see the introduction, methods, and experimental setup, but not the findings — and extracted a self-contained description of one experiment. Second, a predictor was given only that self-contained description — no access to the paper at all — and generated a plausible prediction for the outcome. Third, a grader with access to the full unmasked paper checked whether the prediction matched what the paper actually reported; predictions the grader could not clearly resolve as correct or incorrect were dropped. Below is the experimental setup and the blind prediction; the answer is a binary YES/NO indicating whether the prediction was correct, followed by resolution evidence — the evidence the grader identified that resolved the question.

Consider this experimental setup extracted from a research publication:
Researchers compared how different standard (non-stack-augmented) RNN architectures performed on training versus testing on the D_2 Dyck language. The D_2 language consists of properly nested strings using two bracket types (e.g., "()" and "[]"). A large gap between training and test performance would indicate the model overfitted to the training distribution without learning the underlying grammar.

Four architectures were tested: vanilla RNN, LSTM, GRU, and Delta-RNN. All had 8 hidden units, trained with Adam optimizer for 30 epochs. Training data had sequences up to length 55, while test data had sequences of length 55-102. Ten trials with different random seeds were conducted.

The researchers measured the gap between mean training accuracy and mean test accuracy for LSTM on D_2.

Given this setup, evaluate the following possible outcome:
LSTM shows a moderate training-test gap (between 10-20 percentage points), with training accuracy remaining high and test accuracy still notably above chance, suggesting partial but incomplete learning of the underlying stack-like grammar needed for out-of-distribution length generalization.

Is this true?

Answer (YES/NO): NO